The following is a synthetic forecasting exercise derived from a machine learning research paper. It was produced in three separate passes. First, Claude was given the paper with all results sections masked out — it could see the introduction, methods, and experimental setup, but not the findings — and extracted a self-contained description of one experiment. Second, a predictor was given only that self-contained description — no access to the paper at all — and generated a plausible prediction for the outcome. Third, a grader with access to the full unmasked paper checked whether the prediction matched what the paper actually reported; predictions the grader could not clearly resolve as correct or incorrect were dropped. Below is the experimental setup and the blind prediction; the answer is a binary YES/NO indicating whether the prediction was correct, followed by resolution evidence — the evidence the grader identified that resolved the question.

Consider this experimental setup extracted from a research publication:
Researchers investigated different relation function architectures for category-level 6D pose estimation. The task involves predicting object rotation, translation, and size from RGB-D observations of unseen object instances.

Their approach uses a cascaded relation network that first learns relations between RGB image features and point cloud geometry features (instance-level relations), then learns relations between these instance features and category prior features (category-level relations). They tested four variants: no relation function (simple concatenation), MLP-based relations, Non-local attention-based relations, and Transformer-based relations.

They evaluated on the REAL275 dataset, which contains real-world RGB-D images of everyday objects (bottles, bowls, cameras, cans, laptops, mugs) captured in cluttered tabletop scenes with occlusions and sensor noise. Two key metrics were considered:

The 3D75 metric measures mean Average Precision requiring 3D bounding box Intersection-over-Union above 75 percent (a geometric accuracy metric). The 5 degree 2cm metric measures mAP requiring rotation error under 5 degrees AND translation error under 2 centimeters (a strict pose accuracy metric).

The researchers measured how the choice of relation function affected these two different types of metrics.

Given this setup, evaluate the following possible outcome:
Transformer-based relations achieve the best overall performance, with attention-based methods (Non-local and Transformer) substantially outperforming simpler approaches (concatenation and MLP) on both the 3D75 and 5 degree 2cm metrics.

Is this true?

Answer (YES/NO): NO